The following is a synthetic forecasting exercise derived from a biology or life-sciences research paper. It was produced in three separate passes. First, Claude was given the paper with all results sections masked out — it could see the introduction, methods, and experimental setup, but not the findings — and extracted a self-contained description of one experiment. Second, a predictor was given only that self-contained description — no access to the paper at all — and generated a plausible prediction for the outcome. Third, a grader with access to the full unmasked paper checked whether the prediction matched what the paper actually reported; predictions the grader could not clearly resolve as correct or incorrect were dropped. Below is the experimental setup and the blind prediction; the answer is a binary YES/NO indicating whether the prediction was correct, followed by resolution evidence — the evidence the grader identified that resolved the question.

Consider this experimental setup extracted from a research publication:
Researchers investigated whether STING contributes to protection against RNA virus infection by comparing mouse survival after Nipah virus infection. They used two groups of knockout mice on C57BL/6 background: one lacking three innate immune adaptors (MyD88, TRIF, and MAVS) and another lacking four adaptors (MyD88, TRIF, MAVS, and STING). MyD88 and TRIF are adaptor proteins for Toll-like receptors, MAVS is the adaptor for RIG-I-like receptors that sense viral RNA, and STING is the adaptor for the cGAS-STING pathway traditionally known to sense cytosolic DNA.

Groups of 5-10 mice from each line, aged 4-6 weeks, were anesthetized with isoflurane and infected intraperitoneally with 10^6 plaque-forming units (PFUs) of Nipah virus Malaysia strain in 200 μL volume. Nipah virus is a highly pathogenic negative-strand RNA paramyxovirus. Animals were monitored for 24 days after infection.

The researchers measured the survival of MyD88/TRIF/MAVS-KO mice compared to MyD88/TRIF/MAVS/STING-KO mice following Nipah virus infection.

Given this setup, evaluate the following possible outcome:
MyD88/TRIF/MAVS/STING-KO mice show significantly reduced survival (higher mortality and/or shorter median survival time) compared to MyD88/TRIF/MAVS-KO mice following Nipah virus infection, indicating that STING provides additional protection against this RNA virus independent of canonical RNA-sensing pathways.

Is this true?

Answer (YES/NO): YES